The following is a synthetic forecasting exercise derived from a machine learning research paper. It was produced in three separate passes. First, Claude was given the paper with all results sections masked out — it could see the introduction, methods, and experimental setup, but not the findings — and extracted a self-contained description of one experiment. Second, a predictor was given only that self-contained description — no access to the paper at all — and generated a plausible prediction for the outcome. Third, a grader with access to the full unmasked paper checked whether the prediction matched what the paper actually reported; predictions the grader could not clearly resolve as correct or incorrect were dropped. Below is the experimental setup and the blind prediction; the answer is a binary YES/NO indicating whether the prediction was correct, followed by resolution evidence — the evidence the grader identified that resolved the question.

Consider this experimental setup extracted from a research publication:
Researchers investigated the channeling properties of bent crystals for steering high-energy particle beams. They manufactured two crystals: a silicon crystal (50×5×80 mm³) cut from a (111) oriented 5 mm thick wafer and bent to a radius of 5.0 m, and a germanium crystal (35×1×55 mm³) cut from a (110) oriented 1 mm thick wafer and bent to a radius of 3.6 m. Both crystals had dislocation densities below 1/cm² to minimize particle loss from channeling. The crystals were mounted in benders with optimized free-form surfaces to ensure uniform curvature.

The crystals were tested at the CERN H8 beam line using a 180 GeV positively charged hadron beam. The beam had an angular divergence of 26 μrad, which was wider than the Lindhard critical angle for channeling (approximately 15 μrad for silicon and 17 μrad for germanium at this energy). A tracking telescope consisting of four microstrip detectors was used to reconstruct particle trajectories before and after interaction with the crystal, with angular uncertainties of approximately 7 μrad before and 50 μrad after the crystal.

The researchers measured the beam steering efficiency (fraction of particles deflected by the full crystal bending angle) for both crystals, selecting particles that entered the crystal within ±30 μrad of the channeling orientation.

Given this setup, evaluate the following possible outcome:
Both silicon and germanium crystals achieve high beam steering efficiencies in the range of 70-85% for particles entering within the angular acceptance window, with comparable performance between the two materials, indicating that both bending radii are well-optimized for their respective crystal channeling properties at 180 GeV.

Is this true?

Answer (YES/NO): NO